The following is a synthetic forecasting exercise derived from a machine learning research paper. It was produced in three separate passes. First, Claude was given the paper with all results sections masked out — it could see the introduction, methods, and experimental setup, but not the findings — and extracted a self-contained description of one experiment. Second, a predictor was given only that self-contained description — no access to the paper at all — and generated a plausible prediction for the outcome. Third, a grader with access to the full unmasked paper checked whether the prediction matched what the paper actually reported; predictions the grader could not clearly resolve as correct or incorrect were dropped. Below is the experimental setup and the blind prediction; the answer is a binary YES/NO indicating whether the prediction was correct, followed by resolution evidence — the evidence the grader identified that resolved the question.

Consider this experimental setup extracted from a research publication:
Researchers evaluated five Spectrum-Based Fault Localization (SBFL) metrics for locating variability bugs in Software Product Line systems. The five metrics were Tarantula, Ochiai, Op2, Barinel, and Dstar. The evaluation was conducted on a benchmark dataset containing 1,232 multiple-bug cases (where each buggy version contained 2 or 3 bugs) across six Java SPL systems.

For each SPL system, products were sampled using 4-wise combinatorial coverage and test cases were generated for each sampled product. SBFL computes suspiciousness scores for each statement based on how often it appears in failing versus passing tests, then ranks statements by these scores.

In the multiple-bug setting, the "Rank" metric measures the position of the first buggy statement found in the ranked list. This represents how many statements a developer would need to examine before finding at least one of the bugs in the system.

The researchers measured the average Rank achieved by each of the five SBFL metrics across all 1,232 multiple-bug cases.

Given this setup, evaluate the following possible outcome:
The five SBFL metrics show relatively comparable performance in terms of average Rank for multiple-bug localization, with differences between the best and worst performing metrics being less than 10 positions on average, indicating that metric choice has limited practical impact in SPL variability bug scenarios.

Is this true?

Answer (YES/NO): NO